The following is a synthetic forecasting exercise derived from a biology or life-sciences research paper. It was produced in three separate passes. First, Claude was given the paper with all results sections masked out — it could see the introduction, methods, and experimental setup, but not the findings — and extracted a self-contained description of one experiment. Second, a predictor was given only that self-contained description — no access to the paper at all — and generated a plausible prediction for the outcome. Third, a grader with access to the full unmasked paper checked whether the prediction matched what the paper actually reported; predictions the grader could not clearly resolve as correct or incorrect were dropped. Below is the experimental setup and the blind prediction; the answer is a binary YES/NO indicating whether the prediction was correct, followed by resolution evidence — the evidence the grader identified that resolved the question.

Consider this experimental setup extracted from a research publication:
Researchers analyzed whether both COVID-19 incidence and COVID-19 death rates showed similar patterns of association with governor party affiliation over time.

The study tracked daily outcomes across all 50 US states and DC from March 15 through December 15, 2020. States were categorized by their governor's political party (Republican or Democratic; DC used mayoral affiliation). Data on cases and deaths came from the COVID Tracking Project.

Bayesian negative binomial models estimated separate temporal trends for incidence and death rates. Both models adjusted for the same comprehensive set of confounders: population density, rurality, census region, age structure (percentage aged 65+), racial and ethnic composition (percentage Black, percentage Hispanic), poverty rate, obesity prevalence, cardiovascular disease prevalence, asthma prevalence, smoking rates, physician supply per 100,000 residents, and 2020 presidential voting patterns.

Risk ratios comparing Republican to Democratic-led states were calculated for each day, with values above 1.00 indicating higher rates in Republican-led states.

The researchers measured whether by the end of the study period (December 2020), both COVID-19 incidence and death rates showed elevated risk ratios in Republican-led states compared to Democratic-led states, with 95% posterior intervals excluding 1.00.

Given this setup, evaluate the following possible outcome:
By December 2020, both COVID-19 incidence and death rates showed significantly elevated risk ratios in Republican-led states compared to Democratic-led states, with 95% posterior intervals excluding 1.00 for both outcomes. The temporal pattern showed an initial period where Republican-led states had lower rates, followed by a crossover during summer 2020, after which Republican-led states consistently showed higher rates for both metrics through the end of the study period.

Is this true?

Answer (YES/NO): NO